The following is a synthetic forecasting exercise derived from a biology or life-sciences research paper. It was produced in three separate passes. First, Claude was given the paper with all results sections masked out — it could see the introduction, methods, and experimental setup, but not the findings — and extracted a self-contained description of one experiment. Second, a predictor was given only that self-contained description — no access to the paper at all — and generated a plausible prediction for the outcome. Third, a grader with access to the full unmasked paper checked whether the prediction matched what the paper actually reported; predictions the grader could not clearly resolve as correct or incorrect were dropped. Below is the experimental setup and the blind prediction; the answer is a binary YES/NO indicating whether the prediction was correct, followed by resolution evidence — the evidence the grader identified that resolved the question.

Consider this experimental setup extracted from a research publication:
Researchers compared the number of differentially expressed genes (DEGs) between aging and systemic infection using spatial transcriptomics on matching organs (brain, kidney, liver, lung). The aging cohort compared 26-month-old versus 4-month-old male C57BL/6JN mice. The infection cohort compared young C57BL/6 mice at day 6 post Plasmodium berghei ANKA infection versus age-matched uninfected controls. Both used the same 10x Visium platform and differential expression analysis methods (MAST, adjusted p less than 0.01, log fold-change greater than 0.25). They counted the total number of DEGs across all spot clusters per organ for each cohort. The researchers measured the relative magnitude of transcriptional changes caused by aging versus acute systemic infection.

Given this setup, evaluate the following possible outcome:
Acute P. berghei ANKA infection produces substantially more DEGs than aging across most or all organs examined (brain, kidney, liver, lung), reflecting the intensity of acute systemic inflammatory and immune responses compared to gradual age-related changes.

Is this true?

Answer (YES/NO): YES